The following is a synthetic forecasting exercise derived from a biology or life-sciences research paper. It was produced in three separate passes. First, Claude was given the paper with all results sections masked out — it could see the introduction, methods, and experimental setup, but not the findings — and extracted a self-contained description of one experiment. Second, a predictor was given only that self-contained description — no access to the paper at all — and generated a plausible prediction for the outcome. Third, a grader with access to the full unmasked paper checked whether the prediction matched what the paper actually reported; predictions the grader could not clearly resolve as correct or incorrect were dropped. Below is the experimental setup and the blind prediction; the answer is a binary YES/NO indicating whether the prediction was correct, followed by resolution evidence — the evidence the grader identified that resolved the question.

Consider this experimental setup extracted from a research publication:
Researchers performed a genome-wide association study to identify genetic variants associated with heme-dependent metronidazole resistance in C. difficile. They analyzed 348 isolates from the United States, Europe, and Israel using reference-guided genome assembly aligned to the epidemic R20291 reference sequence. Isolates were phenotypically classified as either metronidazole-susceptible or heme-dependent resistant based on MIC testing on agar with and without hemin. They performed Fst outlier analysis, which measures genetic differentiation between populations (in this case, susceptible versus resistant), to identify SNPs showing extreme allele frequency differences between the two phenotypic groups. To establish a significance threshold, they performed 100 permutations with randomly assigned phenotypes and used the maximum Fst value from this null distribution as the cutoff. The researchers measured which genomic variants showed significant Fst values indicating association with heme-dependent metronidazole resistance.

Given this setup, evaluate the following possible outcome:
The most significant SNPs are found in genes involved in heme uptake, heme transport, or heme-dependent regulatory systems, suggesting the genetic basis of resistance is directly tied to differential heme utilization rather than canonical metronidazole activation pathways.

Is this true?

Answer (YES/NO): NO